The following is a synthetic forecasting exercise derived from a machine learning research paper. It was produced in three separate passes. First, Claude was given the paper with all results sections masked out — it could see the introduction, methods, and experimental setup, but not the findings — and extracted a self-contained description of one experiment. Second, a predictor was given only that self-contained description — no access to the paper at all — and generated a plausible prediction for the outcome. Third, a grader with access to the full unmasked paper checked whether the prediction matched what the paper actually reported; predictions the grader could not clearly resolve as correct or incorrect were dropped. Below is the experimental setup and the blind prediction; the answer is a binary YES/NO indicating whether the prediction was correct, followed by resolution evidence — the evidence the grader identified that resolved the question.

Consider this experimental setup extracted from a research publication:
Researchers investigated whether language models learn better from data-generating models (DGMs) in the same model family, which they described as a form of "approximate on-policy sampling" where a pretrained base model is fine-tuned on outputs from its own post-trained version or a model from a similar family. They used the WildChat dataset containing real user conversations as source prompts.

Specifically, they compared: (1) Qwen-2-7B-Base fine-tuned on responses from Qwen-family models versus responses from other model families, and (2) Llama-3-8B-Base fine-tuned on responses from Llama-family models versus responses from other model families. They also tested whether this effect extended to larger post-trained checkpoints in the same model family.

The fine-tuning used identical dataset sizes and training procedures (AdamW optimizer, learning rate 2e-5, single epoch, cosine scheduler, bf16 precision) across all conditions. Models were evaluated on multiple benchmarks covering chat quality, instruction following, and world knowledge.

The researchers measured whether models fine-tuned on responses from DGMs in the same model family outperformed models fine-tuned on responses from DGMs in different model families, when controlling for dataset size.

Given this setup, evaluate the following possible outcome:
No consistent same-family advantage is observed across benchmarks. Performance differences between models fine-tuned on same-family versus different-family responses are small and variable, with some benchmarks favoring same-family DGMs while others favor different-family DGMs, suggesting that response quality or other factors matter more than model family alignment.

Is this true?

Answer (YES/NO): NO